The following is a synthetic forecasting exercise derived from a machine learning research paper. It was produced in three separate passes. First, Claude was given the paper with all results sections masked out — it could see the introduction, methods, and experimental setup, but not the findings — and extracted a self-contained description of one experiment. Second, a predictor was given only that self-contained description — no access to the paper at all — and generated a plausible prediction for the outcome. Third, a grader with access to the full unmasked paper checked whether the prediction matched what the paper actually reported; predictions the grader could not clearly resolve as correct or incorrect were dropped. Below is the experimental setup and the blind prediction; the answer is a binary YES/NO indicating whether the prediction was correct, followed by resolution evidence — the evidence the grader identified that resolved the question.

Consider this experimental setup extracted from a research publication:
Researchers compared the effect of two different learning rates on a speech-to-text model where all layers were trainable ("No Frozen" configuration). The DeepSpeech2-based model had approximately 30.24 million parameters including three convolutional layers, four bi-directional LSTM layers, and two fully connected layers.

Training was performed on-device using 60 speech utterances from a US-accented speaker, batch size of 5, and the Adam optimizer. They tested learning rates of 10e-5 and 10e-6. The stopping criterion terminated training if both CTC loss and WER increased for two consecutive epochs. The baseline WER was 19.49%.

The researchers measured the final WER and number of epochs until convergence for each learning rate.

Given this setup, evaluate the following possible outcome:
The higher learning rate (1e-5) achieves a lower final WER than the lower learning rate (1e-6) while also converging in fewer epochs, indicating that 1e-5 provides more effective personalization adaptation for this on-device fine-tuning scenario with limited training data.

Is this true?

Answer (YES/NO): NO